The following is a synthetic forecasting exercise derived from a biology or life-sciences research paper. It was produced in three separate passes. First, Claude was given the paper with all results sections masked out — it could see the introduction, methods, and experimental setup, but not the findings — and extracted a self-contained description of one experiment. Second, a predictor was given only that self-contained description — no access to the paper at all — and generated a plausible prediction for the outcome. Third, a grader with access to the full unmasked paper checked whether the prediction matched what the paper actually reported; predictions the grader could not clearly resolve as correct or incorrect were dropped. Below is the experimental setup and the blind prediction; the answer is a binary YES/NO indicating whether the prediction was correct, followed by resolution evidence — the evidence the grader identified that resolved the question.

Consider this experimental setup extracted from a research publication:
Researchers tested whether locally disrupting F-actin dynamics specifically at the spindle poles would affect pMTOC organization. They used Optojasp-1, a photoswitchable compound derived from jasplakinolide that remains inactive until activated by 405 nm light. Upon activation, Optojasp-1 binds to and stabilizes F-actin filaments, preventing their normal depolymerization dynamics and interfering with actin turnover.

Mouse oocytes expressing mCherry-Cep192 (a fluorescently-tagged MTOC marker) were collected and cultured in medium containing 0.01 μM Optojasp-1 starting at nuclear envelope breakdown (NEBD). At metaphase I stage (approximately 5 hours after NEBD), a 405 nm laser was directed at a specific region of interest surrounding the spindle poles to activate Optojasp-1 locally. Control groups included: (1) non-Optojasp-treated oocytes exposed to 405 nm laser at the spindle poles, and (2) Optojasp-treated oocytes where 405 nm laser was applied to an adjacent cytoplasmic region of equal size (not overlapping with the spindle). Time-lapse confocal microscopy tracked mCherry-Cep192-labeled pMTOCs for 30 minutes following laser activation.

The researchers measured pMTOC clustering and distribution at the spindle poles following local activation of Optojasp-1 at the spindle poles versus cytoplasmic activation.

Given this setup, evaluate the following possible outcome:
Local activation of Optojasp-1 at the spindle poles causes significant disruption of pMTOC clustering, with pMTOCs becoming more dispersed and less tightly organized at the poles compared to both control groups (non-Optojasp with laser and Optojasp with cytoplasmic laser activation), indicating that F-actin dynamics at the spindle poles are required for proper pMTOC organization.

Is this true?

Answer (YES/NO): YES